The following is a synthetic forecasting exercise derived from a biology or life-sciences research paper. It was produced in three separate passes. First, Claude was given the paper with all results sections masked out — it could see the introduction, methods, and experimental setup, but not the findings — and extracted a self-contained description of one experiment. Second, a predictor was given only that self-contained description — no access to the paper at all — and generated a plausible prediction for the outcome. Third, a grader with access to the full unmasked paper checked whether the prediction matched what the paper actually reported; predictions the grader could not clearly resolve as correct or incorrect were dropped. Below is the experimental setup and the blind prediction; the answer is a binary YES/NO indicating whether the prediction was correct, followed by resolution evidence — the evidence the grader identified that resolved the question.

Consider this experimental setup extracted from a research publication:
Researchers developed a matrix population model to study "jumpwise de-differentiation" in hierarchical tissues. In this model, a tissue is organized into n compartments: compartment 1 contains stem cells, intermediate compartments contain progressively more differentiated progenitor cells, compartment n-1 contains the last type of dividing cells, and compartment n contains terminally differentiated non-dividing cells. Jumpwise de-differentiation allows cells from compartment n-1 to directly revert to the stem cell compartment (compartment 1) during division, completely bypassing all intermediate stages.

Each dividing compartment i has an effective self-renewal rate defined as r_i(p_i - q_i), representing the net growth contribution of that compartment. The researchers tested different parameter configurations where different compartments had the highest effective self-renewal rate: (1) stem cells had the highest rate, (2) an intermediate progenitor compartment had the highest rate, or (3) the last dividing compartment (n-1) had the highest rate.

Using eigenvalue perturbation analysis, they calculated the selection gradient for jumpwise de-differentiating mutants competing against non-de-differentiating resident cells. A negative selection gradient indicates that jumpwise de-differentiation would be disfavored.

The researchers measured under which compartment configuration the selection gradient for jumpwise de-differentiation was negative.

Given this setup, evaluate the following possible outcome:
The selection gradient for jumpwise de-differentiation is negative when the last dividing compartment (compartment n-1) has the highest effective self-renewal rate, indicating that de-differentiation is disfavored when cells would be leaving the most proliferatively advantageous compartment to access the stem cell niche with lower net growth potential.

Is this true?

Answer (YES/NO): YES